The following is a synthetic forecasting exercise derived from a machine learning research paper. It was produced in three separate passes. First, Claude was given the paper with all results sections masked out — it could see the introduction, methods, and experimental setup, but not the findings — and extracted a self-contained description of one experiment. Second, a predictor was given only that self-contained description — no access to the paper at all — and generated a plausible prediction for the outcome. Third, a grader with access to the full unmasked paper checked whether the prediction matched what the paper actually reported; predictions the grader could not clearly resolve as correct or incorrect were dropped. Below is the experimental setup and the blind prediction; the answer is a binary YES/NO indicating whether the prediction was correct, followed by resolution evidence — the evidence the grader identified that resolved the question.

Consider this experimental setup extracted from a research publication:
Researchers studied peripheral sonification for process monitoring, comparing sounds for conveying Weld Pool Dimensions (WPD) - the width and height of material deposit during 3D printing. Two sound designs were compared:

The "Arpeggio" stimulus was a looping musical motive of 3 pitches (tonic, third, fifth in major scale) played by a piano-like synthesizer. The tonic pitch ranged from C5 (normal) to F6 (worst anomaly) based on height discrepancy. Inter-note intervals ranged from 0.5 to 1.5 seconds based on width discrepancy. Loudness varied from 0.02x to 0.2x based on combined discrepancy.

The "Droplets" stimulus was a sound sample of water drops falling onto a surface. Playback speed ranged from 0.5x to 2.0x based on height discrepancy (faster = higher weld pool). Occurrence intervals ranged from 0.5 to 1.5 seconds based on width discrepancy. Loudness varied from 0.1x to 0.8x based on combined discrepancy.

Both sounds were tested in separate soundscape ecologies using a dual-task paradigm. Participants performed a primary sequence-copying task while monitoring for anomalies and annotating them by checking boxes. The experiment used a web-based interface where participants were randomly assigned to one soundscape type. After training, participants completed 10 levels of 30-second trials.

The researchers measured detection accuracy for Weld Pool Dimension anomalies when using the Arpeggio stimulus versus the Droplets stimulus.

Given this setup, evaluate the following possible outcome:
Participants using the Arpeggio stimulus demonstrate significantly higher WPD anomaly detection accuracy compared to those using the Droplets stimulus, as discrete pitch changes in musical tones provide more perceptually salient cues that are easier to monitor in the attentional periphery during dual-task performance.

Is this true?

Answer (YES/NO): NO